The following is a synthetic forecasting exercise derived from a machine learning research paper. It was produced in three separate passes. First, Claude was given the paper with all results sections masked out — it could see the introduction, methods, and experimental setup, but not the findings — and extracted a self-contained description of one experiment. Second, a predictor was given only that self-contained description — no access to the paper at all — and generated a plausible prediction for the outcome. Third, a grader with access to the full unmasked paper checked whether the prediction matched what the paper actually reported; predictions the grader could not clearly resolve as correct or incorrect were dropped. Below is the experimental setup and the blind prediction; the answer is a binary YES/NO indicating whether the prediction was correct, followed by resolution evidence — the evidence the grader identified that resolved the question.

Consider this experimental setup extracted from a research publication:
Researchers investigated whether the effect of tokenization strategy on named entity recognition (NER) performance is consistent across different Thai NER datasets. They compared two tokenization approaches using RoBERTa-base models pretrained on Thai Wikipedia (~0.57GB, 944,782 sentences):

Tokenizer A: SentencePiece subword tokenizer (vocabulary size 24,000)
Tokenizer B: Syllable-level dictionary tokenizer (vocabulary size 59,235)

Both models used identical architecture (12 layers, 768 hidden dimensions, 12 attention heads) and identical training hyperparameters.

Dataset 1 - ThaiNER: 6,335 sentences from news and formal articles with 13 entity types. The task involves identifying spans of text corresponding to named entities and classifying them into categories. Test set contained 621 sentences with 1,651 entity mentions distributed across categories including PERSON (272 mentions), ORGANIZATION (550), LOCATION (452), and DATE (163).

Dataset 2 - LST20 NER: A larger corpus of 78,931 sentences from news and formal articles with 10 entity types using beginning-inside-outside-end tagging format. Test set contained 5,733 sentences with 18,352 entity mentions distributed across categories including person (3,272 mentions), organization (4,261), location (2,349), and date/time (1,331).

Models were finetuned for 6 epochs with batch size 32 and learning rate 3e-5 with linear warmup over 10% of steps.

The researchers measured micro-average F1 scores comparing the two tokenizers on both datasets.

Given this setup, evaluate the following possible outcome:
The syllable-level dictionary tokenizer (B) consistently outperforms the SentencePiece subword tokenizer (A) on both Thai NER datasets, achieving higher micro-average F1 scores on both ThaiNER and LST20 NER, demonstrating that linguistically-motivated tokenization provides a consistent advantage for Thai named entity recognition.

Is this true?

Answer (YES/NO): NO